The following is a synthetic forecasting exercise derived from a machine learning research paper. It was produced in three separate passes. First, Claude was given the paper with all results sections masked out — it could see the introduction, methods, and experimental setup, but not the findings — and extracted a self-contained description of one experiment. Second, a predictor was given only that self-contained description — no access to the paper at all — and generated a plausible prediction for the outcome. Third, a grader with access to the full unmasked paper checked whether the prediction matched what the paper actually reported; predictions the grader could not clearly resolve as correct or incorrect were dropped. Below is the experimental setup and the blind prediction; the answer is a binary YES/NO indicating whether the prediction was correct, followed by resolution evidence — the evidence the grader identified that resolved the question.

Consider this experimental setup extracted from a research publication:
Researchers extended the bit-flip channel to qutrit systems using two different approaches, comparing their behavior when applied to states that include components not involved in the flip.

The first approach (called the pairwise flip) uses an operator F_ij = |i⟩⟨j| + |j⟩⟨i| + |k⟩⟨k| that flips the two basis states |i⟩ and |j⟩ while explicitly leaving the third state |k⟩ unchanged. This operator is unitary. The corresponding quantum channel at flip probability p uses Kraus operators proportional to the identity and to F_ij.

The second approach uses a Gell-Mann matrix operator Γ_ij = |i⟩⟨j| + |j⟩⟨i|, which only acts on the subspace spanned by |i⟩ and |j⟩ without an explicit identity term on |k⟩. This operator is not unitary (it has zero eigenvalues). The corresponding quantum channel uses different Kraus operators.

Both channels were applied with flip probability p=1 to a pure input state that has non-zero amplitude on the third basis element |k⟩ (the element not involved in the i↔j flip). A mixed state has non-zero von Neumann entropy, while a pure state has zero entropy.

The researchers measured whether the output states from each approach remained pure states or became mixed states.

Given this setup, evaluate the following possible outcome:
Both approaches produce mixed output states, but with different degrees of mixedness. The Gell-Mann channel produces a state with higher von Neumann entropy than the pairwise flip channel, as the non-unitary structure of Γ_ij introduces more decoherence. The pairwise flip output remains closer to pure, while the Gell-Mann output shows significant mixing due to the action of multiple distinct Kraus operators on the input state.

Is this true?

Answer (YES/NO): NO